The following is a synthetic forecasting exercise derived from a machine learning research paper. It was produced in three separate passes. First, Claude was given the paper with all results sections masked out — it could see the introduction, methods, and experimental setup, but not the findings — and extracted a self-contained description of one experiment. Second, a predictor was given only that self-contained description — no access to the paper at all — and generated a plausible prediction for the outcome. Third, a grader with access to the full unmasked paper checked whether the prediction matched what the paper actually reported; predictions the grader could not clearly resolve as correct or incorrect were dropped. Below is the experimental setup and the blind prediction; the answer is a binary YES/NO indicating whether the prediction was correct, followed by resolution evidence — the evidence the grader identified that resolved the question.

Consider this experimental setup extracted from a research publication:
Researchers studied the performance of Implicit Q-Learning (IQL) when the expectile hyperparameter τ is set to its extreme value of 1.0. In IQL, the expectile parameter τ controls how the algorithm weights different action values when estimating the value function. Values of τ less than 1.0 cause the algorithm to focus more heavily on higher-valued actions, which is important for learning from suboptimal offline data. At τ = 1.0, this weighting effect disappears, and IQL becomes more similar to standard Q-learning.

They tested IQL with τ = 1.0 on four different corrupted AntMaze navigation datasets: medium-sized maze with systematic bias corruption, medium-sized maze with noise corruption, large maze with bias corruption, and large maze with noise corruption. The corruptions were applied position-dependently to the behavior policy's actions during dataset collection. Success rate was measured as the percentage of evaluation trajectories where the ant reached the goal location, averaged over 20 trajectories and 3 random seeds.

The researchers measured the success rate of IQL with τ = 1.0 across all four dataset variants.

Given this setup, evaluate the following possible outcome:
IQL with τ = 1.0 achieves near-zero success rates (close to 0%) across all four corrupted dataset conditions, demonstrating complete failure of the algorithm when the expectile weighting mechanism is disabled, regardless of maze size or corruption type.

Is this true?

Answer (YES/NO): YES